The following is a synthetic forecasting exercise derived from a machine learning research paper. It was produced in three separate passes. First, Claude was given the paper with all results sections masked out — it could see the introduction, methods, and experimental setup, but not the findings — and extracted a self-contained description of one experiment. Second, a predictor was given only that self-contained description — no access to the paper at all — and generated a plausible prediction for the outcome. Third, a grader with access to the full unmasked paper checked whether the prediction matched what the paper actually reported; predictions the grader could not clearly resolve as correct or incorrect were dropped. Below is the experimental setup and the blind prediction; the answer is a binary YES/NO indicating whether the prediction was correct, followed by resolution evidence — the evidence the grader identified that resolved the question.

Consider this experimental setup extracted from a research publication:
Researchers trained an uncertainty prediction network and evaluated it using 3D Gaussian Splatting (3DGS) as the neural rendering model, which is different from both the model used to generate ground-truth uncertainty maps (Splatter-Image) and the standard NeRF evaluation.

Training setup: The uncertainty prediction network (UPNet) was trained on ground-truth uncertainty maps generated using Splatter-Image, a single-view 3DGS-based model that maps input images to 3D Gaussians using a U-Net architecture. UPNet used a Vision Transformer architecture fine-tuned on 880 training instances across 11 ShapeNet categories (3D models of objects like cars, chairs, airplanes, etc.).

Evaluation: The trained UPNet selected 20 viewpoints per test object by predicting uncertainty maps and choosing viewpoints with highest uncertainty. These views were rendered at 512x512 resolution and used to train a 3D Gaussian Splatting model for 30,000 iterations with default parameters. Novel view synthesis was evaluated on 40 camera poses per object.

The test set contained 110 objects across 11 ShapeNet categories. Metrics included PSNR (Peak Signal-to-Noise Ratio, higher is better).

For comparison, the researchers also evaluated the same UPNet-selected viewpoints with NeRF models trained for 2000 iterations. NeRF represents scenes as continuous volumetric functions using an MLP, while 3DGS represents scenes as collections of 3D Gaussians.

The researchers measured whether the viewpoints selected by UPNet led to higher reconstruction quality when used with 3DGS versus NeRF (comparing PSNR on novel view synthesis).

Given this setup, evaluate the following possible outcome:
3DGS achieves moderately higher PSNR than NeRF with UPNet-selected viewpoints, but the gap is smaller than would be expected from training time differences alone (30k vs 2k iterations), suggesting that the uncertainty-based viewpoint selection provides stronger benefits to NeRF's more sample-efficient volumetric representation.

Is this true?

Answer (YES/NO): NO